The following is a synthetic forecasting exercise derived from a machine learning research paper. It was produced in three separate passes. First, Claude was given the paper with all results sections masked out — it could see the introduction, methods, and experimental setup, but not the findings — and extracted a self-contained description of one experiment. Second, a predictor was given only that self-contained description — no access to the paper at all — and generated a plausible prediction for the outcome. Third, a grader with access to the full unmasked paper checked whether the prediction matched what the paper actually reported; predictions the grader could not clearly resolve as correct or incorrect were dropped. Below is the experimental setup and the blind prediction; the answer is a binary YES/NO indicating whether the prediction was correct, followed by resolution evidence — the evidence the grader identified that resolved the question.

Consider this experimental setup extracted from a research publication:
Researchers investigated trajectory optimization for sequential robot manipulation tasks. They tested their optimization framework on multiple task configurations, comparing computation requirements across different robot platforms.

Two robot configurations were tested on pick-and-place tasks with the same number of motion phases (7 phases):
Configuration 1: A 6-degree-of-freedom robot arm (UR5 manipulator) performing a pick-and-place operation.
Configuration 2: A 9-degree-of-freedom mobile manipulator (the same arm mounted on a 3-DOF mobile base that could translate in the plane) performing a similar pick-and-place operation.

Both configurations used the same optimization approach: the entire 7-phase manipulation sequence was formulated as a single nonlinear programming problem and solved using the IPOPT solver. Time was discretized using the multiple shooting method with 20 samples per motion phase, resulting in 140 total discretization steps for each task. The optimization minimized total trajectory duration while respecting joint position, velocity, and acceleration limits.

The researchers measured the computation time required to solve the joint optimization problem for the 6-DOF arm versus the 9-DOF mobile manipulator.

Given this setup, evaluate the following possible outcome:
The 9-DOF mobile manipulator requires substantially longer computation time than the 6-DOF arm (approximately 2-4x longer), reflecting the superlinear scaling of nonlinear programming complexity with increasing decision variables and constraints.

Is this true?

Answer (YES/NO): NO